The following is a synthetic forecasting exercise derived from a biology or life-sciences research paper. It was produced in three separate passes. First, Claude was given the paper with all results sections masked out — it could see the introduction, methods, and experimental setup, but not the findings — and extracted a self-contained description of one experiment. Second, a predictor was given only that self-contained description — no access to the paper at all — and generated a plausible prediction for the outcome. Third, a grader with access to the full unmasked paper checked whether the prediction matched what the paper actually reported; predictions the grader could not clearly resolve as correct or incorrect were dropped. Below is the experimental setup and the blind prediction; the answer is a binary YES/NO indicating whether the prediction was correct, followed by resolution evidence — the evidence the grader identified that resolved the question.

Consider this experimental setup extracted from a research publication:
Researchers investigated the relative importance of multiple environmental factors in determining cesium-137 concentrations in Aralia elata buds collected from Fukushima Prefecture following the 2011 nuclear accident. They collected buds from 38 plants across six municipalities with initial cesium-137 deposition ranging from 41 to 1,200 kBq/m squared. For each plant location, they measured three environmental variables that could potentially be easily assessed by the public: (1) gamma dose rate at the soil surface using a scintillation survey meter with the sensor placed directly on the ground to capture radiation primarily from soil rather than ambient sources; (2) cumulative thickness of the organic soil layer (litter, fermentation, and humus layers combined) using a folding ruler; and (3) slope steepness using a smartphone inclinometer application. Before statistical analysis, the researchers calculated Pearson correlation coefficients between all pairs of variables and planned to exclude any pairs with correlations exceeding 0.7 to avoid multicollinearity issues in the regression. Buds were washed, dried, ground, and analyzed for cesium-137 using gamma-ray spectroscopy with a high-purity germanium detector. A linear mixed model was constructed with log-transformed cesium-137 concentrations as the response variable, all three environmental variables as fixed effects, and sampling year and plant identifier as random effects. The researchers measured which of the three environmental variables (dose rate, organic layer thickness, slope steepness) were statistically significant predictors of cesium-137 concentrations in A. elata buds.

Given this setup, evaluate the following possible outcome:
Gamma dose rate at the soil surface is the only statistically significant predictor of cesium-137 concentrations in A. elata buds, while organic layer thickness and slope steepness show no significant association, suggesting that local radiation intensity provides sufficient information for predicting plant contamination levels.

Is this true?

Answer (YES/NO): YES